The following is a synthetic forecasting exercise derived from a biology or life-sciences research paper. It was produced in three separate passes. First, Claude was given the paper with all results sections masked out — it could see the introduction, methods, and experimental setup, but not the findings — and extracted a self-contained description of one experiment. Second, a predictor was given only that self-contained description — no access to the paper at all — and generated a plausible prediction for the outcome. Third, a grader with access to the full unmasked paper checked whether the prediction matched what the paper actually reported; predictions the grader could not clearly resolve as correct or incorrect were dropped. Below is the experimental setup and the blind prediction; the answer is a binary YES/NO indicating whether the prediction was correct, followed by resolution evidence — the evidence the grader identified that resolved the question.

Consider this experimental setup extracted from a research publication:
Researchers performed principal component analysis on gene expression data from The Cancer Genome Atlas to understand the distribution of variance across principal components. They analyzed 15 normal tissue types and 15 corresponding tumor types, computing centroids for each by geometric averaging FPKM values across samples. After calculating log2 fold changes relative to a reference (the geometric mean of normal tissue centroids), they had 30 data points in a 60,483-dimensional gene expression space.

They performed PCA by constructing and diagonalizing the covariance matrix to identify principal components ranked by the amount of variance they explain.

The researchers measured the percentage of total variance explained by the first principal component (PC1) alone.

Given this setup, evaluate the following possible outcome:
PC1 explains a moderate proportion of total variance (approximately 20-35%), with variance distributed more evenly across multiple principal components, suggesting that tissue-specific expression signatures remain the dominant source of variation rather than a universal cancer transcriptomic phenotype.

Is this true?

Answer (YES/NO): YES